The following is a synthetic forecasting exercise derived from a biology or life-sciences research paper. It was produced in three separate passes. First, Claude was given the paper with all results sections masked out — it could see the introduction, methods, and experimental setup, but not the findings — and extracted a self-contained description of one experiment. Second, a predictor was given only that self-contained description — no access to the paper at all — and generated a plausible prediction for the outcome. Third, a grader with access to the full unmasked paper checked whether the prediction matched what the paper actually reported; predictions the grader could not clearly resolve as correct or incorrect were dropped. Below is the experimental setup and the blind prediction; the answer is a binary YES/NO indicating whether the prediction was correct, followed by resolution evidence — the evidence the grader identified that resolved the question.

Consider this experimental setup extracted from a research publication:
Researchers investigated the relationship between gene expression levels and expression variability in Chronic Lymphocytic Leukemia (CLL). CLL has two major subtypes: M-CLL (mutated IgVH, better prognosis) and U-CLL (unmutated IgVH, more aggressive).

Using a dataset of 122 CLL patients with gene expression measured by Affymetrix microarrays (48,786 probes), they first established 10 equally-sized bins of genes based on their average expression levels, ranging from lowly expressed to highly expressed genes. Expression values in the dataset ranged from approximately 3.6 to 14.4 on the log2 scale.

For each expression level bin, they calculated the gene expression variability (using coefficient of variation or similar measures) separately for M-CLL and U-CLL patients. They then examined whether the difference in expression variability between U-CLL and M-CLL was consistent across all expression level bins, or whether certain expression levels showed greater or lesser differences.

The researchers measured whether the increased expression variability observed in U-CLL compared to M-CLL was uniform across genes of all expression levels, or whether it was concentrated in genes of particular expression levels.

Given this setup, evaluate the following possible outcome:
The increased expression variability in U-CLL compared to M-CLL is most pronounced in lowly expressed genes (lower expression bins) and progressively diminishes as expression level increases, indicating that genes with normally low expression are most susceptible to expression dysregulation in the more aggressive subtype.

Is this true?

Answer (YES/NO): NO